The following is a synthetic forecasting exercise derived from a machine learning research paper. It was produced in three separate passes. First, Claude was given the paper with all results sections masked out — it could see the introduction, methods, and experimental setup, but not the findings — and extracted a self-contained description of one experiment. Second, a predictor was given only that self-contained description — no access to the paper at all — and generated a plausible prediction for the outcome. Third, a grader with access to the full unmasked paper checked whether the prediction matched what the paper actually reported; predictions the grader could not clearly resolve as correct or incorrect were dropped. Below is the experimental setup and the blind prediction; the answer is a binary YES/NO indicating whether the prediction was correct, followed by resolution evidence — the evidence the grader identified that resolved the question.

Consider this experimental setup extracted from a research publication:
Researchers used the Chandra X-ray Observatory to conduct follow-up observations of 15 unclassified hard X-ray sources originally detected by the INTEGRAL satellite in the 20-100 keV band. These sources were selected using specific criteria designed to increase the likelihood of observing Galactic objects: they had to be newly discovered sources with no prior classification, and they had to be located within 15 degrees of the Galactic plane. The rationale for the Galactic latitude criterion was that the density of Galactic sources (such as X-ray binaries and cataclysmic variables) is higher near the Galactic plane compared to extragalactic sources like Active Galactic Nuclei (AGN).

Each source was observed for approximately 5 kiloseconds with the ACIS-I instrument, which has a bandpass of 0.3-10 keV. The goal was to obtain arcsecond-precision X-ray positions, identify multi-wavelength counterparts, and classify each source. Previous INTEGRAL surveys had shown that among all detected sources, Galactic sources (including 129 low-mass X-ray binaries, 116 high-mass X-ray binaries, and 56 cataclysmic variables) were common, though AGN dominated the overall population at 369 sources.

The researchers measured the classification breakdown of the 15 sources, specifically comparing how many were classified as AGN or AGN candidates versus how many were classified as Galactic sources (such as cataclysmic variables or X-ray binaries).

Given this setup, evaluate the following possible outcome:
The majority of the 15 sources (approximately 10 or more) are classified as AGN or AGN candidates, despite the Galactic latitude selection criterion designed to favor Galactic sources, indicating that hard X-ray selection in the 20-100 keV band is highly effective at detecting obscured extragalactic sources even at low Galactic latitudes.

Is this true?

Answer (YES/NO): NO